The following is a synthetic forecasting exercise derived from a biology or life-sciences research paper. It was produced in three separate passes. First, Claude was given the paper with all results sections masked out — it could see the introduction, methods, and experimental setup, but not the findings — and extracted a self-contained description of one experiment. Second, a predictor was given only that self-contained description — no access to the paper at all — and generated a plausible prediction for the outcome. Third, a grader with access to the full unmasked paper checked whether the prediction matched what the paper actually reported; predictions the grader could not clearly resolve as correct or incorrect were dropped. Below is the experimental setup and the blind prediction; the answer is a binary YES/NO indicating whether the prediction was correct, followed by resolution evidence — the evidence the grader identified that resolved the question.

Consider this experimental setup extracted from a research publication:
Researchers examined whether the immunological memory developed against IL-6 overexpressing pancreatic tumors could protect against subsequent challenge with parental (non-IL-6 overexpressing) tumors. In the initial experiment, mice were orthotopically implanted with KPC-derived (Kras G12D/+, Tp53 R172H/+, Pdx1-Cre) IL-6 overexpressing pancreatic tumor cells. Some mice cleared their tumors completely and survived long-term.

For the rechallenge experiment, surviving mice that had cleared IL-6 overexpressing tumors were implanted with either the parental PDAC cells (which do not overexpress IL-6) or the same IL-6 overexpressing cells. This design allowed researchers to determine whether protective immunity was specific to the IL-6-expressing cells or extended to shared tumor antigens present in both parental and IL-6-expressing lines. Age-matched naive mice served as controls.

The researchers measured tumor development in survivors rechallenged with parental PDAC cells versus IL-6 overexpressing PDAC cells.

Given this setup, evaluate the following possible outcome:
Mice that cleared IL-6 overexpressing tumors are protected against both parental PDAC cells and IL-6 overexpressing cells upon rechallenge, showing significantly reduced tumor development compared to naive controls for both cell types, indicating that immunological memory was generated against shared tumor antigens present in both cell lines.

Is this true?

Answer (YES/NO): NO